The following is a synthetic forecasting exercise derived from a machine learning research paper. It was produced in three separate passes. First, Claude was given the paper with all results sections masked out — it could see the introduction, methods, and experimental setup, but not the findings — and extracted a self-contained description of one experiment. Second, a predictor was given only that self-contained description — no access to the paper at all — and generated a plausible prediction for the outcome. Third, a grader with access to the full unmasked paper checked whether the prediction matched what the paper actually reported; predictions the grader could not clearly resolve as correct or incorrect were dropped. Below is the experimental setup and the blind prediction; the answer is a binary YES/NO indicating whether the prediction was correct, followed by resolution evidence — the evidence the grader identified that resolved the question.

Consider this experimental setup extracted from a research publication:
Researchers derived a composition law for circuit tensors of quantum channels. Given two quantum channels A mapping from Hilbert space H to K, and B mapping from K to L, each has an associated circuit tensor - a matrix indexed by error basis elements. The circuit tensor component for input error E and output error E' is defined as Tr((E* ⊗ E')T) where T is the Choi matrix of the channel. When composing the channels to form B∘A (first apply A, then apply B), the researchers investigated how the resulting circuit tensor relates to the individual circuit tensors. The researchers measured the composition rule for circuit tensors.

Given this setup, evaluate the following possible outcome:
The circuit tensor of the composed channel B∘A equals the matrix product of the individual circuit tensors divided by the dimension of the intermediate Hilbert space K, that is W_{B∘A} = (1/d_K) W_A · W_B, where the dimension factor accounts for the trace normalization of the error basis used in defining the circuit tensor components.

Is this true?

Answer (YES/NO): NO